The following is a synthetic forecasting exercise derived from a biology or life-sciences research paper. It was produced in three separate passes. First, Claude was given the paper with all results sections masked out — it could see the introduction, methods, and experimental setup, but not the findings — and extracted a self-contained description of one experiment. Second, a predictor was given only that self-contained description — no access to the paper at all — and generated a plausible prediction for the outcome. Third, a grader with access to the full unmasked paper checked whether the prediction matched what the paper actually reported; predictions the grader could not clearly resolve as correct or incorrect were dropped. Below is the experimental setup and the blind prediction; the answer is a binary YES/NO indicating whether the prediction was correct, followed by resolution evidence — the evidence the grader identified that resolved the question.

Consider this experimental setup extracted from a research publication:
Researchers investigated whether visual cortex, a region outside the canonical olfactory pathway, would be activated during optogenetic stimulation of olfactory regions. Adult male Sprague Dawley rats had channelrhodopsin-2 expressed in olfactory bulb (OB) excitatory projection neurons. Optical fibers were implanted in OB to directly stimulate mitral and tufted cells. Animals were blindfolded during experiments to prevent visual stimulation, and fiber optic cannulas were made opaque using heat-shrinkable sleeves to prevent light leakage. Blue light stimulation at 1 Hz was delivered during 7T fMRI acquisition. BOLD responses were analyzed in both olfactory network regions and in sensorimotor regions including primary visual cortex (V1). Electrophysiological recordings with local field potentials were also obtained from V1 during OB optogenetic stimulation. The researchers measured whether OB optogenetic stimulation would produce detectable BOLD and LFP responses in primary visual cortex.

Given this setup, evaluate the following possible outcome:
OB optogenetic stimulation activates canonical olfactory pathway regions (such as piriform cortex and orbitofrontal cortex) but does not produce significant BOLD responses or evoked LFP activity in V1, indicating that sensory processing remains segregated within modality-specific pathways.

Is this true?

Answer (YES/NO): NO